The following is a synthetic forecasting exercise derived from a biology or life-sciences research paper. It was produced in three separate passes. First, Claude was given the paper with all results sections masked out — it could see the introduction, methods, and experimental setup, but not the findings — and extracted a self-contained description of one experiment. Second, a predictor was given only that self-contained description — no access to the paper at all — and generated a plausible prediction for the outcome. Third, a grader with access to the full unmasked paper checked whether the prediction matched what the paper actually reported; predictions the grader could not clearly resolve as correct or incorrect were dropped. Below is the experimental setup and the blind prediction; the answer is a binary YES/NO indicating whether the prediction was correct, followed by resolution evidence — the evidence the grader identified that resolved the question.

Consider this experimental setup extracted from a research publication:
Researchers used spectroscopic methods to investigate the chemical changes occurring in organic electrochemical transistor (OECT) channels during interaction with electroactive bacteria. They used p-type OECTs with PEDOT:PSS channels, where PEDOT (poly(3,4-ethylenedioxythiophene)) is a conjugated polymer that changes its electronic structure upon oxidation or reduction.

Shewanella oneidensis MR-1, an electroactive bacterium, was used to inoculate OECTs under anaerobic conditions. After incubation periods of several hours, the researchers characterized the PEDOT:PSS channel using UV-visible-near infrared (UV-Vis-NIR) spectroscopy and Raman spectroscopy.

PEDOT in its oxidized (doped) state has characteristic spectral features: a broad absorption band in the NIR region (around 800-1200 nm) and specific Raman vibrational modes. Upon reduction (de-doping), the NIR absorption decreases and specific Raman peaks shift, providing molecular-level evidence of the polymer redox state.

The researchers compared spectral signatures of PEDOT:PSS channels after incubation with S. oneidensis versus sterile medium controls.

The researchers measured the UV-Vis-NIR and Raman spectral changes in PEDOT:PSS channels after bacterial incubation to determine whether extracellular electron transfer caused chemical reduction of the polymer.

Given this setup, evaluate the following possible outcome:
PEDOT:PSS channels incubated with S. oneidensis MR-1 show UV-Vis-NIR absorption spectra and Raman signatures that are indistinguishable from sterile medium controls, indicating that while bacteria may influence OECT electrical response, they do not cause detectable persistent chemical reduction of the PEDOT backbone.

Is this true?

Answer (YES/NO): NO